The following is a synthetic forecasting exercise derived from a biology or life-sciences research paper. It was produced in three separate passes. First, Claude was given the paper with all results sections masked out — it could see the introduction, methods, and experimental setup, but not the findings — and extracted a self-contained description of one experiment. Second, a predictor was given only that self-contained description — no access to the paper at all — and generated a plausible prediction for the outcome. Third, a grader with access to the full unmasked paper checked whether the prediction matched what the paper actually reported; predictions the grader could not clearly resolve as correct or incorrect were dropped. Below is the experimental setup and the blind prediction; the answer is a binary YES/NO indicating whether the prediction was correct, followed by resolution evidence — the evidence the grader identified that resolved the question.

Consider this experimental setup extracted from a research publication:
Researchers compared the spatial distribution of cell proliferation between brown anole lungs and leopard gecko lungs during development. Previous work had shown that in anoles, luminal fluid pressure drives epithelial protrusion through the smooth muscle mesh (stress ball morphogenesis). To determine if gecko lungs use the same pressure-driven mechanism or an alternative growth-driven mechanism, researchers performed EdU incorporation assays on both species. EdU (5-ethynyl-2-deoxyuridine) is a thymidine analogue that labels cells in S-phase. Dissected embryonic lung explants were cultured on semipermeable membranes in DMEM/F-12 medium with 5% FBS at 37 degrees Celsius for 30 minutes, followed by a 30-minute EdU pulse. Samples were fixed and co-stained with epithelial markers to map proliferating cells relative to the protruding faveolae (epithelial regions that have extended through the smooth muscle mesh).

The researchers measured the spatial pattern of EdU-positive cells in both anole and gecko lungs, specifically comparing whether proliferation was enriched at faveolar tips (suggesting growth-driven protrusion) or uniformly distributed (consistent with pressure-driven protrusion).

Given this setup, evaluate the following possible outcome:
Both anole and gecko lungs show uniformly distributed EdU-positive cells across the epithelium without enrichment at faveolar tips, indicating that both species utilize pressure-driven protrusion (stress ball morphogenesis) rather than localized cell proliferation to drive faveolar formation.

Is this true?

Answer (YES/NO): NO